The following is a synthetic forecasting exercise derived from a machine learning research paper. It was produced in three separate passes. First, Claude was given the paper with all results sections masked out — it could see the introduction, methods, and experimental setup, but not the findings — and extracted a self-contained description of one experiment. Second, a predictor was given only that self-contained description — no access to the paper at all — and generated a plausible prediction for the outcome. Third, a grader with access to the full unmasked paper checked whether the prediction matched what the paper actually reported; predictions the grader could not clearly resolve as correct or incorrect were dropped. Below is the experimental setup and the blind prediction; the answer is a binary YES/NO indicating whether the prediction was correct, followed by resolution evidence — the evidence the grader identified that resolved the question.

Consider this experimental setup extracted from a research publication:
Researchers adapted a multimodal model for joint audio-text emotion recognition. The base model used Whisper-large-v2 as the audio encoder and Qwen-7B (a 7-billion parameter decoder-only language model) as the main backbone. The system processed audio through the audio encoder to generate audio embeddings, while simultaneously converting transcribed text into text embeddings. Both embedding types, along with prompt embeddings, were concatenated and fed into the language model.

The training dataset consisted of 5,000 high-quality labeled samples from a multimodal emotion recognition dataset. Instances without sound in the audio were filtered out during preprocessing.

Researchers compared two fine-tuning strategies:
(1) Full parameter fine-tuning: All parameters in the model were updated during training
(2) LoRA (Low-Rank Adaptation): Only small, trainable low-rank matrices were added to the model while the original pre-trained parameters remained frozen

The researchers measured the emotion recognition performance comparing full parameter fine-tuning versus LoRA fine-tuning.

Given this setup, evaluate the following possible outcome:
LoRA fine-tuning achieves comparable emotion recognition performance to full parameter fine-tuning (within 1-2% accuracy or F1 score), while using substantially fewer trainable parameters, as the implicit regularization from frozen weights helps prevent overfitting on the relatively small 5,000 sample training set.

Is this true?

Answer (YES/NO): NO